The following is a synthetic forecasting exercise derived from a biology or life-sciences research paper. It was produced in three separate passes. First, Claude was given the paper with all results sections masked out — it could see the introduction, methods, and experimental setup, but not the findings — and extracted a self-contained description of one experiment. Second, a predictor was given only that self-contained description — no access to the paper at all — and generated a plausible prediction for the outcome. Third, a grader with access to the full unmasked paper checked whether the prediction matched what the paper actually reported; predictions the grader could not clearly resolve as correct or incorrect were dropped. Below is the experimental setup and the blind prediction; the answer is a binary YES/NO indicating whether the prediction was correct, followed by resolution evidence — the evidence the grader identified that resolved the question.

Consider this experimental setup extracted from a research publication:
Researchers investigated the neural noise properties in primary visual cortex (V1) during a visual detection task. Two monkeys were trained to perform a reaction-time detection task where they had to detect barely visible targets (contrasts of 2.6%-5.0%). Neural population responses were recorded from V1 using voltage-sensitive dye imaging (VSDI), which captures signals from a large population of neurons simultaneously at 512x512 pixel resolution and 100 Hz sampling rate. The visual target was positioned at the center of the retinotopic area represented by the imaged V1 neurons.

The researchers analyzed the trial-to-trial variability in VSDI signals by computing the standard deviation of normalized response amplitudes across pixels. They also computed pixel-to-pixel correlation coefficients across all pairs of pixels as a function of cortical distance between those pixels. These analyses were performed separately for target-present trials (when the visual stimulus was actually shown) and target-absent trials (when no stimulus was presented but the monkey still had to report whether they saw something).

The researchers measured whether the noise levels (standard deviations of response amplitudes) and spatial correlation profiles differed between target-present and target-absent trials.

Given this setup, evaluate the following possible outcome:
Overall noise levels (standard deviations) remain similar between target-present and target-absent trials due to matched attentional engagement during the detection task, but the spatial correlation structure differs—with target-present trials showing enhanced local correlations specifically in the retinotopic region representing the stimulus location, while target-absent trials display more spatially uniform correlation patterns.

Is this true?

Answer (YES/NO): NO